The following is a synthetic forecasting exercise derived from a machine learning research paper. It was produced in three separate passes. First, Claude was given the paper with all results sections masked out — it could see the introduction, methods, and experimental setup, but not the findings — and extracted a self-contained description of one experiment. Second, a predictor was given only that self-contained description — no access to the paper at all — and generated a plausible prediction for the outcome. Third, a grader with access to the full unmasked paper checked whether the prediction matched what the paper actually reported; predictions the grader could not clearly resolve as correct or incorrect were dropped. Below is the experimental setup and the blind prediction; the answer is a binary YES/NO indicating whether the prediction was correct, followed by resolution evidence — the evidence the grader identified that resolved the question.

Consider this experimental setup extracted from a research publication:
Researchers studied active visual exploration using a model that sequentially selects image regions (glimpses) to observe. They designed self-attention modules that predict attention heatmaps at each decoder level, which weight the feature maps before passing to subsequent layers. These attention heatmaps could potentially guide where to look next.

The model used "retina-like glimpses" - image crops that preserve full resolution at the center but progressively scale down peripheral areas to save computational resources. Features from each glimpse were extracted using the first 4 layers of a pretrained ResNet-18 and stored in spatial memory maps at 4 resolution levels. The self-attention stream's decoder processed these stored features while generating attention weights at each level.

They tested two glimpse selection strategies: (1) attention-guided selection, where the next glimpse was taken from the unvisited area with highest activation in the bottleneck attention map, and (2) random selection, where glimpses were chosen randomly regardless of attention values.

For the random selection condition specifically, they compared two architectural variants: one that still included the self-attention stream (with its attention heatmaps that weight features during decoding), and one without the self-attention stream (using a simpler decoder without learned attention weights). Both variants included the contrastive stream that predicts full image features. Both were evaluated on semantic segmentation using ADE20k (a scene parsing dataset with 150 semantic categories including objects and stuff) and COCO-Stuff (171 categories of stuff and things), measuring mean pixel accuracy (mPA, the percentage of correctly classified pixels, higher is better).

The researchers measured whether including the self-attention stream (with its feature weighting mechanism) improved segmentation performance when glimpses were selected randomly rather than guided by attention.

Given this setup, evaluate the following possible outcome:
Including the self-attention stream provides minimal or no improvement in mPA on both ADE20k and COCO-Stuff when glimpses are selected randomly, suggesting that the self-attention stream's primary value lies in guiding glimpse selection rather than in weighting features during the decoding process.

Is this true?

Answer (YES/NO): NO